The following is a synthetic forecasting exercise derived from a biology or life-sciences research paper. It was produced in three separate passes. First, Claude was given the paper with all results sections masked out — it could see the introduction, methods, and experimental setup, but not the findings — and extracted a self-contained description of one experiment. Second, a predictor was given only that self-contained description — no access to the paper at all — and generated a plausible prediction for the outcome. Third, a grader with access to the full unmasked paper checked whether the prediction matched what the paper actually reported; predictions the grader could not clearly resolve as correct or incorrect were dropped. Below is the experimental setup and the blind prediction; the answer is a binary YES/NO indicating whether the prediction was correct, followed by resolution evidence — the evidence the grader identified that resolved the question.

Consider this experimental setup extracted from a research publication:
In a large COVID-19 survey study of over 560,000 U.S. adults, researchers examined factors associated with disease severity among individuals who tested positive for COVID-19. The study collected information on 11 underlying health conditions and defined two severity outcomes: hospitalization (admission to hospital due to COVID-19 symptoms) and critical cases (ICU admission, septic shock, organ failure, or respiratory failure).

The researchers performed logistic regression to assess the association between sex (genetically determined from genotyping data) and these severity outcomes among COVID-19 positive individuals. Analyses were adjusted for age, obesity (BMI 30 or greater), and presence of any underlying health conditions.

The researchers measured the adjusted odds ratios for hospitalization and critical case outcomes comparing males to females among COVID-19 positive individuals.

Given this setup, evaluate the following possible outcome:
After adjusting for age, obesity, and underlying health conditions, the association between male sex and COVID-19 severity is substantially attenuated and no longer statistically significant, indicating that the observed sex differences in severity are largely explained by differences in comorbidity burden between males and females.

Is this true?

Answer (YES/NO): NO